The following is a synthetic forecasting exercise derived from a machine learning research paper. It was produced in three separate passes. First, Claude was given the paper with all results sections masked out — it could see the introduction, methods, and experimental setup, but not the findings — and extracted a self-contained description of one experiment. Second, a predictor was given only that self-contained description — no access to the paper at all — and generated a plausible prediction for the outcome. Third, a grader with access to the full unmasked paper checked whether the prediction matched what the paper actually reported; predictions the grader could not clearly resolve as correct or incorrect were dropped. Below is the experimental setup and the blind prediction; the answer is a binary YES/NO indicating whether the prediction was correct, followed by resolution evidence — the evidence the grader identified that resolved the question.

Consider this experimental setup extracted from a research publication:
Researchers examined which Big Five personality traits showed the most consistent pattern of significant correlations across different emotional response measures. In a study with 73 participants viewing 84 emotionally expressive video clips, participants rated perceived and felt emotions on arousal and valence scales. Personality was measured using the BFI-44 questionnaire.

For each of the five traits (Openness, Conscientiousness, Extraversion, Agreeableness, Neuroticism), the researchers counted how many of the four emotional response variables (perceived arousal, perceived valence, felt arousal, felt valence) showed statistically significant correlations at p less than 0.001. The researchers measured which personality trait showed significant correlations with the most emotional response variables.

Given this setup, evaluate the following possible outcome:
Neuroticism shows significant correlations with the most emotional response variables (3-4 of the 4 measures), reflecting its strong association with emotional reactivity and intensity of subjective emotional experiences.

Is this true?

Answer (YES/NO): NO